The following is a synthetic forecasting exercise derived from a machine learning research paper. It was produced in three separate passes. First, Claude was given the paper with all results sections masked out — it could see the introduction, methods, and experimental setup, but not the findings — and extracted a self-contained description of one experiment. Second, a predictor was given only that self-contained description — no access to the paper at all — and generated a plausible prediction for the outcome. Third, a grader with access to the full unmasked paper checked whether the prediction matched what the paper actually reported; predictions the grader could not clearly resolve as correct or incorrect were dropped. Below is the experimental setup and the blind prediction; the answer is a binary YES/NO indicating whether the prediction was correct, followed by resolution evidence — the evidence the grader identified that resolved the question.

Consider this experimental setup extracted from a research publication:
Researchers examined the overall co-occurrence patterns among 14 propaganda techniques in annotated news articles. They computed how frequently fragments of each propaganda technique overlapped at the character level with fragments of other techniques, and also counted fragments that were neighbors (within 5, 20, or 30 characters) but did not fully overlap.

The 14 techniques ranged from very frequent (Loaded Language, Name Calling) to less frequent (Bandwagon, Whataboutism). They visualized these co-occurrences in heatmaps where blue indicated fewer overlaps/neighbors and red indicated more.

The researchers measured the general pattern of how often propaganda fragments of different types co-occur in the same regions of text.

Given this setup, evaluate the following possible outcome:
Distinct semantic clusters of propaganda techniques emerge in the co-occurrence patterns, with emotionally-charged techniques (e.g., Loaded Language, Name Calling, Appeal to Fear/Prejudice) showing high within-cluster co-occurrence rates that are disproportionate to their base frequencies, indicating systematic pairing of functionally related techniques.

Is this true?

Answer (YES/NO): NO